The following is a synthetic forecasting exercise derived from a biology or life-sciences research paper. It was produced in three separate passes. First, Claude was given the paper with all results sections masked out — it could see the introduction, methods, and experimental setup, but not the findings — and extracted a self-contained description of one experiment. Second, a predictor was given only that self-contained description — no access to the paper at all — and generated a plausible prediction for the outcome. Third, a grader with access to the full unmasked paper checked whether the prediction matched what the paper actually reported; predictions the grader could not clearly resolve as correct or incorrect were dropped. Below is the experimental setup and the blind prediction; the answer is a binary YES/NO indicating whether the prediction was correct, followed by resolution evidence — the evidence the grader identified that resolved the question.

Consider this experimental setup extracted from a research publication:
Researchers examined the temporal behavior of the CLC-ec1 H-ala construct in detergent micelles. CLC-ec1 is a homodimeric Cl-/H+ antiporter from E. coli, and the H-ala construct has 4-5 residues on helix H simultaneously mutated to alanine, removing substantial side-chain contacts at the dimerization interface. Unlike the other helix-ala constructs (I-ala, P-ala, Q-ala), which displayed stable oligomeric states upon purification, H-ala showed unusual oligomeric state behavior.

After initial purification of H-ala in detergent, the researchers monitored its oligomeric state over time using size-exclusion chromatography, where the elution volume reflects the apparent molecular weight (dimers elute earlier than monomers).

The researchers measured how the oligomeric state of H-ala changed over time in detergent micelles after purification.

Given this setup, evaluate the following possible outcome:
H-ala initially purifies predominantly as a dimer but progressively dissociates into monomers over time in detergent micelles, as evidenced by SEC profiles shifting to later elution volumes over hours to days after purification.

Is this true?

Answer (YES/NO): NO